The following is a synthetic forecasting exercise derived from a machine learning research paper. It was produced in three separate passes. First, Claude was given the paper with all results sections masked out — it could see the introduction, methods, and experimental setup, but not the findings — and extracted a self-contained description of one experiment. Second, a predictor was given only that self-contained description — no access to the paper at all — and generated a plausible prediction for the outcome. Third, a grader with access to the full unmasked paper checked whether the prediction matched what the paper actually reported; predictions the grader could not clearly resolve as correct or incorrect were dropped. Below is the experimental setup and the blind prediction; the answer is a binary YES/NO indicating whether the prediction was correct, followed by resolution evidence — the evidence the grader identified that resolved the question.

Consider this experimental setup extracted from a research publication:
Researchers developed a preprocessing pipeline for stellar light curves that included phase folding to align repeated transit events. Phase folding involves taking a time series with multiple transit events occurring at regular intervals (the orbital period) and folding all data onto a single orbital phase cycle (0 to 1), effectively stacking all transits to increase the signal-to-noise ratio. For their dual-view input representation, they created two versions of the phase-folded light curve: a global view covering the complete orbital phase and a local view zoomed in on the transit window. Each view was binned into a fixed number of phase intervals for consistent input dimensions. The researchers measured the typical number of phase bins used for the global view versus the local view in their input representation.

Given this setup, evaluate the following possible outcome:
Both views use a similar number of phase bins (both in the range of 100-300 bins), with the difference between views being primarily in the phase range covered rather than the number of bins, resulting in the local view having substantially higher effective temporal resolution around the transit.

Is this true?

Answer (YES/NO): NO